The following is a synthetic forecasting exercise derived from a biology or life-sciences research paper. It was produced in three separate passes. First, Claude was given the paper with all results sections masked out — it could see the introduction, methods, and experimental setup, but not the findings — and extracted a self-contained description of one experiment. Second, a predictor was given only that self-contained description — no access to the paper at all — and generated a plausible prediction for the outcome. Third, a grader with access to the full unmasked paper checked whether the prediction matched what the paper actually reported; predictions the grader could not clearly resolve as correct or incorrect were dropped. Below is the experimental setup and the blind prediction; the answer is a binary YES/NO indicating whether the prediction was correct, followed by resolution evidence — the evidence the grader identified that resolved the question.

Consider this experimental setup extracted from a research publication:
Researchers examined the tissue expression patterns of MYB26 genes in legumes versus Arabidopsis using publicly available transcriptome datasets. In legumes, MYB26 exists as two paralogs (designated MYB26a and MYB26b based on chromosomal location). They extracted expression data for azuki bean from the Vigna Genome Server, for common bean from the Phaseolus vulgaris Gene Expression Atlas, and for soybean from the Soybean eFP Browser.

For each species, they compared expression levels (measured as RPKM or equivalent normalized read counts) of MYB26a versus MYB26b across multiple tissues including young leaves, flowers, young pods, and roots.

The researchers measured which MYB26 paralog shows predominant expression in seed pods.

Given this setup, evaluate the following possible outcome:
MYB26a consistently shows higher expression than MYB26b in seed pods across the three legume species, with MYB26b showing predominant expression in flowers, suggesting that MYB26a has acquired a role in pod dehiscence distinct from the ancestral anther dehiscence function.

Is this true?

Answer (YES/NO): NO